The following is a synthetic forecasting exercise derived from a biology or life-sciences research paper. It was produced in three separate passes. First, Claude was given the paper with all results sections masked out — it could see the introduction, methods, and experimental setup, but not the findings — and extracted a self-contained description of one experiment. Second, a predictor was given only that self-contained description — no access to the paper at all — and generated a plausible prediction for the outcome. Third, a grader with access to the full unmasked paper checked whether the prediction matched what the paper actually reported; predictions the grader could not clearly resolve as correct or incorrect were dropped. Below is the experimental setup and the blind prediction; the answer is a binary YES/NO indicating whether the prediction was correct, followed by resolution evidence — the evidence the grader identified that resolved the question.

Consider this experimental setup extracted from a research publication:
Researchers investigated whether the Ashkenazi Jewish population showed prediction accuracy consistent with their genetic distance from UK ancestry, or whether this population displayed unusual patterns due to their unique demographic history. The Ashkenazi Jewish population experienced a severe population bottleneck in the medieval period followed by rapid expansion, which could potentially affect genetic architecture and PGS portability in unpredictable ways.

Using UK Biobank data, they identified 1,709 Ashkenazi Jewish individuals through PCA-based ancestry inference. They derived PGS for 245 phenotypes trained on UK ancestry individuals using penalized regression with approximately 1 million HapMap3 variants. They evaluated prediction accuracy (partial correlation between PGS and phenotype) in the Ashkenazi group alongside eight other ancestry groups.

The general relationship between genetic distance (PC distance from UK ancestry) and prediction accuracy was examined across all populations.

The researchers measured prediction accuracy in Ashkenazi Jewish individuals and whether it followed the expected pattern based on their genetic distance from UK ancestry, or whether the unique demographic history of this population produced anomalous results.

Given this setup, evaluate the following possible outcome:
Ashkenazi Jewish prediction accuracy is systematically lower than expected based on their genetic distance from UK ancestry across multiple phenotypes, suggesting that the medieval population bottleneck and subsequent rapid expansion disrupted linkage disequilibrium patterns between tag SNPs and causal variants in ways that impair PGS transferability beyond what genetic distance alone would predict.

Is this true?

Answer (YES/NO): NO